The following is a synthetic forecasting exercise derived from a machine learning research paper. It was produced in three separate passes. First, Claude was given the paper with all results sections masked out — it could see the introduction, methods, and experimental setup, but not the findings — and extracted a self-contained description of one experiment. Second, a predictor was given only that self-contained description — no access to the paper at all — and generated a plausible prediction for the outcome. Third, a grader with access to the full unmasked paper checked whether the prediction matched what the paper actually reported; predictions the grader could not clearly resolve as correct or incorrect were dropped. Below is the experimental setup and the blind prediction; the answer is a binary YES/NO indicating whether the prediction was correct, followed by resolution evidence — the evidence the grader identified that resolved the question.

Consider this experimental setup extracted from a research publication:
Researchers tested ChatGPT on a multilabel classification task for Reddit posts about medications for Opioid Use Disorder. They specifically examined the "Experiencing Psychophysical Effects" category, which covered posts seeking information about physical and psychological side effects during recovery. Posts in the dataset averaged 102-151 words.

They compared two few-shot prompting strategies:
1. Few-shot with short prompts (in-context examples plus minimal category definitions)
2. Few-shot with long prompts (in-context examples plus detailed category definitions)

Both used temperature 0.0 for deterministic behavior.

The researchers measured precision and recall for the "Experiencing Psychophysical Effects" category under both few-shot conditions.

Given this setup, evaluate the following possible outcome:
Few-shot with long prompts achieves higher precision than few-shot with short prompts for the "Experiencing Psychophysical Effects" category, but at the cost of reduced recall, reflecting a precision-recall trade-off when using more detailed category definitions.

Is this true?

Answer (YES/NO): NO